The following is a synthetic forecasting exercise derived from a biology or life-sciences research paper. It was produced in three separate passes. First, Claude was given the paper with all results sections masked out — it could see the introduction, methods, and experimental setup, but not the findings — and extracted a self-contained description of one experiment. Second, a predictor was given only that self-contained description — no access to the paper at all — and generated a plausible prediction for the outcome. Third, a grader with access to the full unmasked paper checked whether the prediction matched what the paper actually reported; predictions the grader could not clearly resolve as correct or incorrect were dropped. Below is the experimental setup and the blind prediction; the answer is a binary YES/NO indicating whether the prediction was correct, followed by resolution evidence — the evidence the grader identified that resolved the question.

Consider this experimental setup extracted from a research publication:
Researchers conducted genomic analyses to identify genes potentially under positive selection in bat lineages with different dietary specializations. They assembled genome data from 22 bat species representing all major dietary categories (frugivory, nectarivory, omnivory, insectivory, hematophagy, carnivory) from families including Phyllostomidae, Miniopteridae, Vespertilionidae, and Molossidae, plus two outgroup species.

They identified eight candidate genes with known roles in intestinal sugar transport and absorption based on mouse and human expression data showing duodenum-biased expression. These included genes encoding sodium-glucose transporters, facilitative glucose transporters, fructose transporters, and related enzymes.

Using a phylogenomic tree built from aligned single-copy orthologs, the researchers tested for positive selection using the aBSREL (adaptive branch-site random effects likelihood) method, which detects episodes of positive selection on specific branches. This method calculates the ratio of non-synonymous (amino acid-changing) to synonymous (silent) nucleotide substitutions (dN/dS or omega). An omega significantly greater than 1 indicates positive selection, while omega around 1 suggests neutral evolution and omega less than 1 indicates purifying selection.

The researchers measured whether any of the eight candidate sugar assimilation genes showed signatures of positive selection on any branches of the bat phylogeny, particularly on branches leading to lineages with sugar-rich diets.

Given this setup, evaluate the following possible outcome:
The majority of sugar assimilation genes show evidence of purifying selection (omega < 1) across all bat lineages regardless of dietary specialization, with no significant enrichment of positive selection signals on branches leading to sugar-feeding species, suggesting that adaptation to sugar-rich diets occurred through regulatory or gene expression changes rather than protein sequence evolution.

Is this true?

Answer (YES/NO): NO